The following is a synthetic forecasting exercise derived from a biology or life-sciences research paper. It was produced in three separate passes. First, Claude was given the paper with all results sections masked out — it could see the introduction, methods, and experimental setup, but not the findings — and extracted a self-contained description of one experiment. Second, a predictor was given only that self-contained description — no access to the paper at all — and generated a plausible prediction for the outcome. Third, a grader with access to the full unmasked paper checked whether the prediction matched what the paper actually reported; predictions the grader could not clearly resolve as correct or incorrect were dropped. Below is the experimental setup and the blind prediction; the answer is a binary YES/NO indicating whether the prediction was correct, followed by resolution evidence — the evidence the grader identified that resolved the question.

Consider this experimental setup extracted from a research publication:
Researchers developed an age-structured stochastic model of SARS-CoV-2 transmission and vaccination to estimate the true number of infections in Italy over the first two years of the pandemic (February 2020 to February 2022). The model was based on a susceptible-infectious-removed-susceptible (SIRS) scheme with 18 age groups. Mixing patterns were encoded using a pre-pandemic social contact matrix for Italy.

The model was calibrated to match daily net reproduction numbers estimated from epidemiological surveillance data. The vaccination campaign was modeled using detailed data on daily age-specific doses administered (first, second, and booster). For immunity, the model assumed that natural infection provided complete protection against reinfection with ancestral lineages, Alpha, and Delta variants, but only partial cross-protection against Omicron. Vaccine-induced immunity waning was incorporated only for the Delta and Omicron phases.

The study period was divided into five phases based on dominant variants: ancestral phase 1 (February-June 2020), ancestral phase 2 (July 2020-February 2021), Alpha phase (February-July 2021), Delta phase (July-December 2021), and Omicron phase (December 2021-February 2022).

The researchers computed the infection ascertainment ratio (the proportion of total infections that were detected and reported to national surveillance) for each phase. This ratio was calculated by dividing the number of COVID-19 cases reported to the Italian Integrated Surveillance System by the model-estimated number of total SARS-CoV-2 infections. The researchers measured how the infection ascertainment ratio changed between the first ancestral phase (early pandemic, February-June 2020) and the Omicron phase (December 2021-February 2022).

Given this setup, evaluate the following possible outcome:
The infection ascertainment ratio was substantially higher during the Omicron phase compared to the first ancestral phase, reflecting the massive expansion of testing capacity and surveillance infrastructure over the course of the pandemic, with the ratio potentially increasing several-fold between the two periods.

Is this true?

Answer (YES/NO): NO